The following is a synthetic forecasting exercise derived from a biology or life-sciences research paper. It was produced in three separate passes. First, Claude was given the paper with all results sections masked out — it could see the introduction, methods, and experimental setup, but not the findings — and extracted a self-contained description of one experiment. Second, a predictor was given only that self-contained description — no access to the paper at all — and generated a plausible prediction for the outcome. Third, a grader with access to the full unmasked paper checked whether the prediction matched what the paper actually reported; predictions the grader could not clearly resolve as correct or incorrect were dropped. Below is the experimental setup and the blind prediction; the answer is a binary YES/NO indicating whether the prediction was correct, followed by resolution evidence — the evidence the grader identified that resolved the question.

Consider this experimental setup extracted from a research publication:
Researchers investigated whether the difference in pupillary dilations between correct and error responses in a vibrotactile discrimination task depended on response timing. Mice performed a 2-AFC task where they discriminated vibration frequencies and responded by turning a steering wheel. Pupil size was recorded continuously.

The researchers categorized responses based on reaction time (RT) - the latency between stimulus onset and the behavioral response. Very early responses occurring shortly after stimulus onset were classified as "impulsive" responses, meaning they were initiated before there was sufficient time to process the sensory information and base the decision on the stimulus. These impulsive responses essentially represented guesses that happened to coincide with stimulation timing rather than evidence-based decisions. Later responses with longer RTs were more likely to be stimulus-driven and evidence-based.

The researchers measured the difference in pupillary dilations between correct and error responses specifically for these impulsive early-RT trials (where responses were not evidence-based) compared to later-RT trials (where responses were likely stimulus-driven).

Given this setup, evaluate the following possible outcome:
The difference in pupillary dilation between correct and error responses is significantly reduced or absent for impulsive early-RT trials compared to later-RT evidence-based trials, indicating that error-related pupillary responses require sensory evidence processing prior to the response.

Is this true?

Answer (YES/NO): YES